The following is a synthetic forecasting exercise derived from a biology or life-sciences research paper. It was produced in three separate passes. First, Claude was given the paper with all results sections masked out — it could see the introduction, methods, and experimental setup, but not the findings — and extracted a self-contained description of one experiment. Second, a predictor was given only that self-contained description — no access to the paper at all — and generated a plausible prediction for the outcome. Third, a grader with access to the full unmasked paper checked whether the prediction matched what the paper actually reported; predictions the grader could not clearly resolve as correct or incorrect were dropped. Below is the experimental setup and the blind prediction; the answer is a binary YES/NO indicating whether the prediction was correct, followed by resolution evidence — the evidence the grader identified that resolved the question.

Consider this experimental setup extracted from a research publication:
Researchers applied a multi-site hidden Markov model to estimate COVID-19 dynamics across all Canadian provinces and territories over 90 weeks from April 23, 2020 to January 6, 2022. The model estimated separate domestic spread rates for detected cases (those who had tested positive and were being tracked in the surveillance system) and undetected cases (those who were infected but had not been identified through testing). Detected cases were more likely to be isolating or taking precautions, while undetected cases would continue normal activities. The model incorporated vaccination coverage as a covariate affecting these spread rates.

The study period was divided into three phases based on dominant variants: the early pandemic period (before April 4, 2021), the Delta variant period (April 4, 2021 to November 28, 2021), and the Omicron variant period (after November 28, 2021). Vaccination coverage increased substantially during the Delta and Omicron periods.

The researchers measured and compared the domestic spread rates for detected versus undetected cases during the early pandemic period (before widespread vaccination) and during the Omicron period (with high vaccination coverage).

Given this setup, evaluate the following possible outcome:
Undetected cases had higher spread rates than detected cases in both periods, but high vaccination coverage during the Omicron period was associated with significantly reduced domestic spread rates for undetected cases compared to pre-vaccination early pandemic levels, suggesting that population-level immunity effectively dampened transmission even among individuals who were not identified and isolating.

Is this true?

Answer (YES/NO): NO